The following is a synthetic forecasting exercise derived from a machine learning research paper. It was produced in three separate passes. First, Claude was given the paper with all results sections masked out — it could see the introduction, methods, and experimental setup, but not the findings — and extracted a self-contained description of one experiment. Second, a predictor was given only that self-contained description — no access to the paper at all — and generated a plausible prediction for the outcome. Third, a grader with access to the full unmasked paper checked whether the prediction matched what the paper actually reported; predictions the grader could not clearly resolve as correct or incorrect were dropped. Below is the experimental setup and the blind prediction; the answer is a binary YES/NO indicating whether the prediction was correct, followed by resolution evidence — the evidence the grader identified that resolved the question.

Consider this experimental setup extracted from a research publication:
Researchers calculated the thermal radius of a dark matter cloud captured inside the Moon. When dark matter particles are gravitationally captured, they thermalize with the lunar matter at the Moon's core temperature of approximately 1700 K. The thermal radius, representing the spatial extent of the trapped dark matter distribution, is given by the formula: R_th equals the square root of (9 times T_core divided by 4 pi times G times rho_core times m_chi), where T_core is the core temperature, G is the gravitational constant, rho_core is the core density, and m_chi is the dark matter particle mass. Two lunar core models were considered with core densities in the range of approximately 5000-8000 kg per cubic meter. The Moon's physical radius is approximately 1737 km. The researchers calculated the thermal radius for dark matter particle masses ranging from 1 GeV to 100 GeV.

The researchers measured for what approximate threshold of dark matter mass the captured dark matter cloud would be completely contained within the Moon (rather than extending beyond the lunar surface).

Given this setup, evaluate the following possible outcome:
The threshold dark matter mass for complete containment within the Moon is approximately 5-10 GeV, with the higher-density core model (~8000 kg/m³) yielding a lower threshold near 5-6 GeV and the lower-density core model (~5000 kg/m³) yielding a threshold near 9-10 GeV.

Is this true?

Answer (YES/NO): NO